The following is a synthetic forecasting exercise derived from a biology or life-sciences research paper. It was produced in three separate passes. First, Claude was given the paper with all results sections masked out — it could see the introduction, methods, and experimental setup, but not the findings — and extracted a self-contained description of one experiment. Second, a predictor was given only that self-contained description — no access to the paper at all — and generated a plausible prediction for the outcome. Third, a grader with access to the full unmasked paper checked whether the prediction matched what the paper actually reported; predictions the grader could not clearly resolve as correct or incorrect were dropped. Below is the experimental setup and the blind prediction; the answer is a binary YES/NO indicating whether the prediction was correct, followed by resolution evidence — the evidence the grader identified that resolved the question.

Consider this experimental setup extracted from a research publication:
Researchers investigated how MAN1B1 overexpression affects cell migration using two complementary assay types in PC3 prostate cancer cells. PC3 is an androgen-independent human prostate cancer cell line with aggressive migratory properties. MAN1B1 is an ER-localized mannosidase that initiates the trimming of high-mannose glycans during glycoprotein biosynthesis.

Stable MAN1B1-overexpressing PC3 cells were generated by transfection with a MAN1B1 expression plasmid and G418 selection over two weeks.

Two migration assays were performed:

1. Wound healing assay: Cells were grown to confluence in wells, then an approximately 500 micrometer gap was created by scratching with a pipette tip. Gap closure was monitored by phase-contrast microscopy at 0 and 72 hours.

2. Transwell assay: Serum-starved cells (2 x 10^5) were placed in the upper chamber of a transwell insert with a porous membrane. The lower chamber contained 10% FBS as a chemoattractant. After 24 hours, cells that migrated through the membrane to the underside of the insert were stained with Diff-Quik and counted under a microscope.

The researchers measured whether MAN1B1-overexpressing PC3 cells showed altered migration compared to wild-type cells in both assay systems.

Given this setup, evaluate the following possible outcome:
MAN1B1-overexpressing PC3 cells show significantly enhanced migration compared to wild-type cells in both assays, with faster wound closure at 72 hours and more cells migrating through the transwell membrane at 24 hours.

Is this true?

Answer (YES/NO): NO